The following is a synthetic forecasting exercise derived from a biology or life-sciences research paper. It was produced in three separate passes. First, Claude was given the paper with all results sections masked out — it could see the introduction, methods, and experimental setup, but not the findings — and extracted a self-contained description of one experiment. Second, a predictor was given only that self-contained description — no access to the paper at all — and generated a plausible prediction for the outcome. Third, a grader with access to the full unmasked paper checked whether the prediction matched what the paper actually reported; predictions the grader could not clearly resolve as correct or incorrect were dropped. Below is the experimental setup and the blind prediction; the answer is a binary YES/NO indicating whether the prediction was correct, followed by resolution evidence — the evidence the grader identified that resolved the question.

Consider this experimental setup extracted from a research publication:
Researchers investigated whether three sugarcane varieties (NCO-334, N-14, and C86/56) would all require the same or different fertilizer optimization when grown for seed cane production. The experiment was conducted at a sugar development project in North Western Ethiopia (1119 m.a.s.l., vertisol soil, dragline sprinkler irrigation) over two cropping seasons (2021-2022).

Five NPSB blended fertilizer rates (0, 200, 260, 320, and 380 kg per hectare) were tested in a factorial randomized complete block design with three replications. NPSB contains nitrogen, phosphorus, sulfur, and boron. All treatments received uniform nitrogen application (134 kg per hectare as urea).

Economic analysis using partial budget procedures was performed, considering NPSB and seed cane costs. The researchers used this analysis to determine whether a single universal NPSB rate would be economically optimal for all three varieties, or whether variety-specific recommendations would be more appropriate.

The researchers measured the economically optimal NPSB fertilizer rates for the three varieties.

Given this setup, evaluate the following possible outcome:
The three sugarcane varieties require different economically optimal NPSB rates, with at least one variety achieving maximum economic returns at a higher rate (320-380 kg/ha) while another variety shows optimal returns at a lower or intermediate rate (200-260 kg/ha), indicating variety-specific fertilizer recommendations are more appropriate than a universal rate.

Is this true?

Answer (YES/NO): NO